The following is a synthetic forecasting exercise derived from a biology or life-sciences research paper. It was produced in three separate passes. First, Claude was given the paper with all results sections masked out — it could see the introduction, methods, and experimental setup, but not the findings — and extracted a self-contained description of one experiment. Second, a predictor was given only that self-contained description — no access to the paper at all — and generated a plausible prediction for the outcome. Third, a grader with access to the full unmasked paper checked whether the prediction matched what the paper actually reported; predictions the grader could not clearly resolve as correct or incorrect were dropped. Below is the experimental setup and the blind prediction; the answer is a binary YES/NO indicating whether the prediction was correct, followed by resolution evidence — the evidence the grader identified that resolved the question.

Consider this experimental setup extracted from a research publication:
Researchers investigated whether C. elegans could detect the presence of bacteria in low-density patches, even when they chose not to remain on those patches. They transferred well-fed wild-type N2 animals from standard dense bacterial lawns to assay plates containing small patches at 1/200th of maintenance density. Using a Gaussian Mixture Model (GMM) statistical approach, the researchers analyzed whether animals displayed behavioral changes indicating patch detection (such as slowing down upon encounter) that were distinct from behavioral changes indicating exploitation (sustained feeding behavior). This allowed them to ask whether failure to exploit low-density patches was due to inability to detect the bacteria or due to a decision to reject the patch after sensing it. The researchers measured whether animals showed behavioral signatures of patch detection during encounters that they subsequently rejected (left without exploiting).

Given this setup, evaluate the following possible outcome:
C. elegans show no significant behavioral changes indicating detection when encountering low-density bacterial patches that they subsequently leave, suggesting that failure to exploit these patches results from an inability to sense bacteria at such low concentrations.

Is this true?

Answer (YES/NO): NO